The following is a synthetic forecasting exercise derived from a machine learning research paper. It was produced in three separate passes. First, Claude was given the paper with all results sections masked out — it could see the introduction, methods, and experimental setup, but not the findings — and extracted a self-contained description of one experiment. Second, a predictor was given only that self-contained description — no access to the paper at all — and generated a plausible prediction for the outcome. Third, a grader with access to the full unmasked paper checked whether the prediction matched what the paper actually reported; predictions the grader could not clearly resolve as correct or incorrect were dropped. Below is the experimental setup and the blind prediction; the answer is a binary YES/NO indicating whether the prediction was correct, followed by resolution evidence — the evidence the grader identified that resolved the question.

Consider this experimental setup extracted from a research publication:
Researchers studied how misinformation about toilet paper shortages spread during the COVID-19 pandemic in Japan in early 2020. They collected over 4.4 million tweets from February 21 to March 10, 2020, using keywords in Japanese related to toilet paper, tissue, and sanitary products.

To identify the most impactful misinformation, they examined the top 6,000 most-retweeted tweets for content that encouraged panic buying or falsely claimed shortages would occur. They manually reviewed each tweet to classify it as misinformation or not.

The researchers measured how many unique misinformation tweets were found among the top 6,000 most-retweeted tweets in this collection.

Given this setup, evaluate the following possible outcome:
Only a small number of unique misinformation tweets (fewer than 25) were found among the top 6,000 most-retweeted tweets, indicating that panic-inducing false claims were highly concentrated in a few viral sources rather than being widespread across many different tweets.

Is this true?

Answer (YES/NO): YES